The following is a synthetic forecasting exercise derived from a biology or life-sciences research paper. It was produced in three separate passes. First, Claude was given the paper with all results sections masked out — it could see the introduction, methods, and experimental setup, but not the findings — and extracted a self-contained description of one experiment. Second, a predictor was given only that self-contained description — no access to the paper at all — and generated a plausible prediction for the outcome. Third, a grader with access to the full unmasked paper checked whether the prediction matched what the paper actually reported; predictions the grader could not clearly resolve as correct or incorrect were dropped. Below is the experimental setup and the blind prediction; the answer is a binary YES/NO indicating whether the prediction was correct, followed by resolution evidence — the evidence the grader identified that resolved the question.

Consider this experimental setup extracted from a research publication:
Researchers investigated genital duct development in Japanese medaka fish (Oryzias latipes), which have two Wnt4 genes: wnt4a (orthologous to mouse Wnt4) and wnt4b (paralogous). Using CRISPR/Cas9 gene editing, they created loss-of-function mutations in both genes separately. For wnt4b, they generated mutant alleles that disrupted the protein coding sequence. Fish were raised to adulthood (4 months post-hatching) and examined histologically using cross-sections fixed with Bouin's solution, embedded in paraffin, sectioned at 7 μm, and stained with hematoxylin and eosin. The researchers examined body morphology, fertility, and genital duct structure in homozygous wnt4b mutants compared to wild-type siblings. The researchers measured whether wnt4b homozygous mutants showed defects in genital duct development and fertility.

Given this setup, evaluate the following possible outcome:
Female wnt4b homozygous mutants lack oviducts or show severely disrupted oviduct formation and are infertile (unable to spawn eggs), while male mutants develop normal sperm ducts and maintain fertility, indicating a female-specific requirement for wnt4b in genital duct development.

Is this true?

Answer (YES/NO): NO